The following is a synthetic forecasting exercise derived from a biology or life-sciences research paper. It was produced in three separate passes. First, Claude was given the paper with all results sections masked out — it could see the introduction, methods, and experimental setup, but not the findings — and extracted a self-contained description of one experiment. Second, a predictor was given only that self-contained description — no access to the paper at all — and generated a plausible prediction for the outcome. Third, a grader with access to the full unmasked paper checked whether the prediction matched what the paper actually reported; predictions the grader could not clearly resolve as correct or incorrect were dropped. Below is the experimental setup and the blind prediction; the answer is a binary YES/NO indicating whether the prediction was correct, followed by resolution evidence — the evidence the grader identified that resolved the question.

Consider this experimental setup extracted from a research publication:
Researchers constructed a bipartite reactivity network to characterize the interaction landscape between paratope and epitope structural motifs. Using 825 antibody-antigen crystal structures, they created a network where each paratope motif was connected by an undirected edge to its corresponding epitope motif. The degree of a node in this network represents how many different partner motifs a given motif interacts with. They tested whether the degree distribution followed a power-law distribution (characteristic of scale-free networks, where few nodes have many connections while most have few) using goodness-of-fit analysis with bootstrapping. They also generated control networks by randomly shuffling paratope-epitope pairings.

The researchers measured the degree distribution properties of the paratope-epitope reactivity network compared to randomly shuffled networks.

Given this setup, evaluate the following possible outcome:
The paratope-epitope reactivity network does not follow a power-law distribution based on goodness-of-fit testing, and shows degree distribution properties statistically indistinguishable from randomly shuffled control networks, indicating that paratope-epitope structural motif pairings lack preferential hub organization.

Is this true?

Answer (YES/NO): NO